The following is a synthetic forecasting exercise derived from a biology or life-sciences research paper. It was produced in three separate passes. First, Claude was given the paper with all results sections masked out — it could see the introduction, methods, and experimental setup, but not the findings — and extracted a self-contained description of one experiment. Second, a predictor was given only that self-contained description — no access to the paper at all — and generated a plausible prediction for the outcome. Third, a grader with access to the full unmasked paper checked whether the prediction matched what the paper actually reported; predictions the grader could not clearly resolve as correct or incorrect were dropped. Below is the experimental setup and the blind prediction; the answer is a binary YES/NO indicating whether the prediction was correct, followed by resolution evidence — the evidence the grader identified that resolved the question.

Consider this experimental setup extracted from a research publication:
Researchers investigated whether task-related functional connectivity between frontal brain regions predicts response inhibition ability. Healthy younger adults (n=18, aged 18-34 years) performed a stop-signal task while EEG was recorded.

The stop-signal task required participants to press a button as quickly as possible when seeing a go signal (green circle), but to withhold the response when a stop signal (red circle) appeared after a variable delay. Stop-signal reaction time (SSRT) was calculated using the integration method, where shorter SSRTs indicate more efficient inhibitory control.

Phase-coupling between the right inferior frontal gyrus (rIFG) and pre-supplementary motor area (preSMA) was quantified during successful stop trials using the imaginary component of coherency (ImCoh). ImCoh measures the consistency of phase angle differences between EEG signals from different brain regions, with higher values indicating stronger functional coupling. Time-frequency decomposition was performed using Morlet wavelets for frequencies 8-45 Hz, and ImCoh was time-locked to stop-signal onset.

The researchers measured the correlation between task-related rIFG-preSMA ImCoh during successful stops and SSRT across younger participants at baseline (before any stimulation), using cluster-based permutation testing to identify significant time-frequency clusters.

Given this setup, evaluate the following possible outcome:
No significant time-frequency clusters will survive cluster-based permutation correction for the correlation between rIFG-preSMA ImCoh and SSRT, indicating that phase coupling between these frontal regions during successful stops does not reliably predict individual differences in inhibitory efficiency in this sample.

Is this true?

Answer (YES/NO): NO